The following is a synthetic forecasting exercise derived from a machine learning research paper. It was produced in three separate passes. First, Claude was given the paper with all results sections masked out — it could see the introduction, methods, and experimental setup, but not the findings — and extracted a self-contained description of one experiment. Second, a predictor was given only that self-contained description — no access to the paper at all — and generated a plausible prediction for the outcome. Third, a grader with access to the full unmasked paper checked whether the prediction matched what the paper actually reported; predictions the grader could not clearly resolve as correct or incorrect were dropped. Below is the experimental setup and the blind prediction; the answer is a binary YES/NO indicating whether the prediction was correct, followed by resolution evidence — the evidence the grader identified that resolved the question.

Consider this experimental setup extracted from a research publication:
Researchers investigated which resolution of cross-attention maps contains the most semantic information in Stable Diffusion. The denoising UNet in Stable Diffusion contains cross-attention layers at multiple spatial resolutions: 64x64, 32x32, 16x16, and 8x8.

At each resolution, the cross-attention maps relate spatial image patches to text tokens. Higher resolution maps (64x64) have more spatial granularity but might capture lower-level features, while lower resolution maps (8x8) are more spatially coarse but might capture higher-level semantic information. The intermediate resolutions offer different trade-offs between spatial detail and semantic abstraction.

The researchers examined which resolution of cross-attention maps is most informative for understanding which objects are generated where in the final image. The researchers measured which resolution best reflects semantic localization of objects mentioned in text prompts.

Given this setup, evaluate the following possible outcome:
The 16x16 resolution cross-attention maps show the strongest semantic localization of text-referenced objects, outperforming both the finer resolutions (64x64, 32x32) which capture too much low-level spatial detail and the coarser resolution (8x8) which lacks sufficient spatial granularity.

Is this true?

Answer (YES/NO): YES